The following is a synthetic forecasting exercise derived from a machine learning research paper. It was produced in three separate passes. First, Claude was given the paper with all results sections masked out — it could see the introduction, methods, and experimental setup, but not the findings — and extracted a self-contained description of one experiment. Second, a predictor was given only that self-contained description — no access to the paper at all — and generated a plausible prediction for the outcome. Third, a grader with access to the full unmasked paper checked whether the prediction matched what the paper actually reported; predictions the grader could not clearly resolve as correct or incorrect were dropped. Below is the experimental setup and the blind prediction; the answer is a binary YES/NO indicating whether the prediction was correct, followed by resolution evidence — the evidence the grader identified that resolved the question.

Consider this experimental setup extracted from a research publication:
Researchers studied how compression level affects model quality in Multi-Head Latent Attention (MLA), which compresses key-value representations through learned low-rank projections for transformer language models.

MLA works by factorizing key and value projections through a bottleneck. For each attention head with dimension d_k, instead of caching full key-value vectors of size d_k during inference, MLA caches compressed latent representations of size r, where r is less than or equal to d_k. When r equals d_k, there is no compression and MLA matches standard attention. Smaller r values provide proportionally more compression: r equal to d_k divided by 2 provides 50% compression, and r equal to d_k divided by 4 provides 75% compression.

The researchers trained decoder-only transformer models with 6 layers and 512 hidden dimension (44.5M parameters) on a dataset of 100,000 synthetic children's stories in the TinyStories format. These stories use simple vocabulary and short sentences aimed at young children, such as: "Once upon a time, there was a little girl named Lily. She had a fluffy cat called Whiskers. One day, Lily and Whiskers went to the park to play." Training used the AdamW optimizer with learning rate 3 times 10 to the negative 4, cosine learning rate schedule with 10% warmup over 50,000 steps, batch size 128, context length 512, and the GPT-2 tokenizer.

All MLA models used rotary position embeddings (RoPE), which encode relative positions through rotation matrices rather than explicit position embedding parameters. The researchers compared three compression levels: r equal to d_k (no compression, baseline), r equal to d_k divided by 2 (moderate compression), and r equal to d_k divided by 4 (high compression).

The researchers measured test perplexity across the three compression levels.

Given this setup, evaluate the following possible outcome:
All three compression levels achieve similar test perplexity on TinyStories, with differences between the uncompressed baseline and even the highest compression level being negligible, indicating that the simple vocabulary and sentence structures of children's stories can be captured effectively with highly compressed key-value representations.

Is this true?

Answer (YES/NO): NO